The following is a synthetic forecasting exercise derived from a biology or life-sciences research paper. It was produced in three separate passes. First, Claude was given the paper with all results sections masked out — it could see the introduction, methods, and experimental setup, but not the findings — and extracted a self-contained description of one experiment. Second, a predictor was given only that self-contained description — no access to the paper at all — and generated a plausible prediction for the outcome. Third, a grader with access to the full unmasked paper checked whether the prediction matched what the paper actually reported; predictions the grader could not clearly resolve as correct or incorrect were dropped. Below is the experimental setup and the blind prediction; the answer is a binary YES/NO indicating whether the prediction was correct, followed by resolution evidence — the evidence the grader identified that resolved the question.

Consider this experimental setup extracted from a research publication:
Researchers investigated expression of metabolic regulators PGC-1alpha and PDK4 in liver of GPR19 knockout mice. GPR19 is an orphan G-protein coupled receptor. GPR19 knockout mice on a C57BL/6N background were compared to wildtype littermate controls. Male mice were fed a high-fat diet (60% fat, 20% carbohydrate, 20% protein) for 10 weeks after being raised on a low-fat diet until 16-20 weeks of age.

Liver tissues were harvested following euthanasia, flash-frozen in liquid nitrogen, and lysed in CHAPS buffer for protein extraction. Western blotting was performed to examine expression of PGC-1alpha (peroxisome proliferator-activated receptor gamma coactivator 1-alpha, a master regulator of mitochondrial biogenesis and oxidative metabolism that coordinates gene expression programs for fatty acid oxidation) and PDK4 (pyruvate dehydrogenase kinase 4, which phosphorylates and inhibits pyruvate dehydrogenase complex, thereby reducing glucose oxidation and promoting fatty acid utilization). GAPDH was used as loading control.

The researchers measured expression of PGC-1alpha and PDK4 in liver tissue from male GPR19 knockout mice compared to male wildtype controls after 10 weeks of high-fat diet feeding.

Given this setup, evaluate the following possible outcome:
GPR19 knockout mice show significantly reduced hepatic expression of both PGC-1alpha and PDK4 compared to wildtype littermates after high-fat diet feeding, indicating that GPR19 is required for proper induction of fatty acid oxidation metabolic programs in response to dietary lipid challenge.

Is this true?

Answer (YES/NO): NO